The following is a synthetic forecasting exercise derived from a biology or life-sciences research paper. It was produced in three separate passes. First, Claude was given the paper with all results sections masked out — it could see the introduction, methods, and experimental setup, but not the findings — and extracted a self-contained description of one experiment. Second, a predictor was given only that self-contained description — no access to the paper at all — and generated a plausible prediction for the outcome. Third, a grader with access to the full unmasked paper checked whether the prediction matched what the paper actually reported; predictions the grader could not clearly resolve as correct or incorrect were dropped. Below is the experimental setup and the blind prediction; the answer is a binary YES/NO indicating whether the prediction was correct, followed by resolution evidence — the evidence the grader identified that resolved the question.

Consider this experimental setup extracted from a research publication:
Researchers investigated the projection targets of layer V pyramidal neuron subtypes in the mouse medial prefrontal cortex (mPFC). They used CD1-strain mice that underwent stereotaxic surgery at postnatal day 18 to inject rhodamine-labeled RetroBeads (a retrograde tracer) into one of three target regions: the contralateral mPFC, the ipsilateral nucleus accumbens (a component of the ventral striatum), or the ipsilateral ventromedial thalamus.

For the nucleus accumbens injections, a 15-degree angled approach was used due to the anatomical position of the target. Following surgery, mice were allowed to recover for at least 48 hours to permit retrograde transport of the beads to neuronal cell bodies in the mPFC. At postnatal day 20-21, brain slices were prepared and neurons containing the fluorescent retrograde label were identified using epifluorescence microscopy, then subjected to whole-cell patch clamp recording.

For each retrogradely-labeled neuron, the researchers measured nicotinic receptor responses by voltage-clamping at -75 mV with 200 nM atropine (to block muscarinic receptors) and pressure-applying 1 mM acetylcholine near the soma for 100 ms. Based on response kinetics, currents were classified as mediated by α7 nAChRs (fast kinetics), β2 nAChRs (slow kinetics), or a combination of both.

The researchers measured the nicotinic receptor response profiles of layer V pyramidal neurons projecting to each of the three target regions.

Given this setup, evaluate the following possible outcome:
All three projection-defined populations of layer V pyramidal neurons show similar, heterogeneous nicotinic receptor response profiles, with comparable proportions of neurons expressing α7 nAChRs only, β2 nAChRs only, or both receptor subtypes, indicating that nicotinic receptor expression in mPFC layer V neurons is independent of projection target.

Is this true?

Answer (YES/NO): NO